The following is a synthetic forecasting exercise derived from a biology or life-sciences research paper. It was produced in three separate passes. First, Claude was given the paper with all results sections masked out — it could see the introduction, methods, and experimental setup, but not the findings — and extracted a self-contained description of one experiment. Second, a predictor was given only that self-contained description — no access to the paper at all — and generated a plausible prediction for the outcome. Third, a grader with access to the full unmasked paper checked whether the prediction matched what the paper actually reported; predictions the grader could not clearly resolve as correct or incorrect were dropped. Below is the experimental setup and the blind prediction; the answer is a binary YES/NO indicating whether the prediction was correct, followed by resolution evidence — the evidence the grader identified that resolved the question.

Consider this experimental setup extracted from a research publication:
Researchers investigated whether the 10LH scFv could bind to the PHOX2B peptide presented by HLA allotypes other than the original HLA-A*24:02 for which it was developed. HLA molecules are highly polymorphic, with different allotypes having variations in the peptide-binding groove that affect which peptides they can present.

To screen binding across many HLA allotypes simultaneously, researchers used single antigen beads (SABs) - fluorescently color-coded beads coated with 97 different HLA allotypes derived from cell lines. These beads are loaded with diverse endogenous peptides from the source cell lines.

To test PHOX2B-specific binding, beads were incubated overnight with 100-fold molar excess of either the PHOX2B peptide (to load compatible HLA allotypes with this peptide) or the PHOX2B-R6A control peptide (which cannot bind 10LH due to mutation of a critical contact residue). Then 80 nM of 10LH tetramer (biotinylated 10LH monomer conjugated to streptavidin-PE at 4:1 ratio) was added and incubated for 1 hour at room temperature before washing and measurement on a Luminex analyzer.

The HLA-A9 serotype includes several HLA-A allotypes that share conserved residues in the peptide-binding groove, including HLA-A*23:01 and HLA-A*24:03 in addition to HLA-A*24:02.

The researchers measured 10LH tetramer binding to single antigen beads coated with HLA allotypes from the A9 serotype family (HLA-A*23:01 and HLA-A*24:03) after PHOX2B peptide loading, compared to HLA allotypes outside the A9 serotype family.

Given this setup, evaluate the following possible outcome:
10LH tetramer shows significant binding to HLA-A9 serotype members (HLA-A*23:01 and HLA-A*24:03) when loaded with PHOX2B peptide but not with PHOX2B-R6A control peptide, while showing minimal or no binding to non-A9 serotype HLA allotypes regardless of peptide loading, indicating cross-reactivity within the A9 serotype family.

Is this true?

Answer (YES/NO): YES